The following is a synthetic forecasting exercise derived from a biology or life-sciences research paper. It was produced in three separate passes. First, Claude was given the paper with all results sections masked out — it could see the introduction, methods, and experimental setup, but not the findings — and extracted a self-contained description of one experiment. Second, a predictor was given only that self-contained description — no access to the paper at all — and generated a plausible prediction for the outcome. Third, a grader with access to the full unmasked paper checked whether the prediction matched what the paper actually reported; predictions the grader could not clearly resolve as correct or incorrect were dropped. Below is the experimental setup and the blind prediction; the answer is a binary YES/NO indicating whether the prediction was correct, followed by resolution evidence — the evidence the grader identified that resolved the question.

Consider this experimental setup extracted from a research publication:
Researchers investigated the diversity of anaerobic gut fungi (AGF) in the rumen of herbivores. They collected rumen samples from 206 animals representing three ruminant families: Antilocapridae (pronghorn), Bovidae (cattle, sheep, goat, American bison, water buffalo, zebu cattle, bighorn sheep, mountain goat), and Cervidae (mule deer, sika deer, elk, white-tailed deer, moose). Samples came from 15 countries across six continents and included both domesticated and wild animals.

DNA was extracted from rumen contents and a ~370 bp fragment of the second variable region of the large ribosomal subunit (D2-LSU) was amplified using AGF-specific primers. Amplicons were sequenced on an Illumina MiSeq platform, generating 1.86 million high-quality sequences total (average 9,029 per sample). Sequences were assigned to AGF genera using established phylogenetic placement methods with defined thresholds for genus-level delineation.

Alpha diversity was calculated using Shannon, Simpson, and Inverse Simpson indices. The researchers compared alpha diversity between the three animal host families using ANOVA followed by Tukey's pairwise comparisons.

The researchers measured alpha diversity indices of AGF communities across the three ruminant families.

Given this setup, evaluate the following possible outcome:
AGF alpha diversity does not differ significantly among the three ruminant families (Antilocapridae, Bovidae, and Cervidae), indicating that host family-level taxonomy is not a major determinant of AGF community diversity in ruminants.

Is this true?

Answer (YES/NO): NO